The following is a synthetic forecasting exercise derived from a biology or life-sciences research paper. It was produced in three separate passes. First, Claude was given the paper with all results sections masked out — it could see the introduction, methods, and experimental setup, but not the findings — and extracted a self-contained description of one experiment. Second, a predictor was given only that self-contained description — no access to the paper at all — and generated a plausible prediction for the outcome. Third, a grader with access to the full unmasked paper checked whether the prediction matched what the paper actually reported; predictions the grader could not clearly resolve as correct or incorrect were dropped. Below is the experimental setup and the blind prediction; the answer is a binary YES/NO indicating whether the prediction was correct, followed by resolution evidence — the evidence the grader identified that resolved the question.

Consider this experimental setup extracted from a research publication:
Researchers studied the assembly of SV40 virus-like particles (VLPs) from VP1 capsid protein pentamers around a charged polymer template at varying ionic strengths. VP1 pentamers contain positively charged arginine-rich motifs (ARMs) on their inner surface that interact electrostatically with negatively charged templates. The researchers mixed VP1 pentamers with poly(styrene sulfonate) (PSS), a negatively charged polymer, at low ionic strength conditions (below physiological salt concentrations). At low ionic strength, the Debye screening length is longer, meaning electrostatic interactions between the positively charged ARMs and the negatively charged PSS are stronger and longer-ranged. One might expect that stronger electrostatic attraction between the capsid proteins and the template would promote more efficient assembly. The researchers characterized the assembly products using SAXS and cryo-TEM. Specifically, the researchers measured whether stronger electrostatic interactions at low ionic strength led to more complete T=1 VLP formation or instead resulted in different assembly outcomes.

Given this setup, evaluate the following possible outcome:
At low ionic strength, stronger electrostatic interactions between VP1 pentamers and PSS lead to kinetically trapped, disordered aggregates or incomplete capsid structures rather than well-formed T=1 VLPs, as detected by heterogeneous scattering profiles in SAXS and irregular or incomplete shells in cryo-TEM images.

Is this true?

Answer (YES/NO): YES